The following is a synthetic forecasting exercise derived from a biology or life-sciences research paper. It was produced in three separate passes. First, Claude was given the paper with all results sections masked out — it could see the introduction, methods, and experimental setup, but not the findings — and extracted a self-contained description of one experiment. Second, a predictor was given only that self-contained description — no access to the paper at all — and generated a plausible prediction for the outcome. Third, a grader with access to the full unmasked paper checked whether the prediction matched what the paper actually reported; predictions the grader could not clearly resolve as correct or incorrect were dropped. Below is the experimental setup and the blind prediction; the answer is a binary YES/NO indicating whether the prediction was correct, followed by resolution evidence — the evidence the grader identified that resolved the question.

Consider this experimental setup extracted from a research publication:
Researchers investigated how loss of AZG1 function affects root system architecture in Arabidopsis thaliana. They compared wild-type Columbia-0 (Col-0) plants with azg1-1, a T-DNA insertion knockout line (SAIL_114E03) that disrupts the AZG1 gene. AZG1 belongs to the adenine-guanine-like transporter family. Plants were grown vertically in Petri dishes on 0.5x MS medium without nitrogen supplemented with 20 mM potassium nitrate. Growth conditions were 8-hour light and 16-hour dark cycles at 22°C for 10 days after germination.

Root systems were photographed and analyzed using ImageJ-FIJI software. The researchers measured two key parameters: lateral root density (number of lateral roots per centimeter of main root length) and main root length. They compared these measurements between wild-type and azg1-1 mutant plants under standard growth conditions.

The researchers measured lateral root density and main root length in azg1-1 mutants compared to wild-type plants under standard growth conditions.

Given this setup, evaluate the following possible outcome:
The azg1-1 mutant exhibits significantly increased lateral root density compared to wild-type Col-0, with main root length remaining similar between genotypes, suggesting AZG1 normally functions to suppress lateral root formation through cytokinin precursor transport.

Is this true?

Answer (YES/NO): NO